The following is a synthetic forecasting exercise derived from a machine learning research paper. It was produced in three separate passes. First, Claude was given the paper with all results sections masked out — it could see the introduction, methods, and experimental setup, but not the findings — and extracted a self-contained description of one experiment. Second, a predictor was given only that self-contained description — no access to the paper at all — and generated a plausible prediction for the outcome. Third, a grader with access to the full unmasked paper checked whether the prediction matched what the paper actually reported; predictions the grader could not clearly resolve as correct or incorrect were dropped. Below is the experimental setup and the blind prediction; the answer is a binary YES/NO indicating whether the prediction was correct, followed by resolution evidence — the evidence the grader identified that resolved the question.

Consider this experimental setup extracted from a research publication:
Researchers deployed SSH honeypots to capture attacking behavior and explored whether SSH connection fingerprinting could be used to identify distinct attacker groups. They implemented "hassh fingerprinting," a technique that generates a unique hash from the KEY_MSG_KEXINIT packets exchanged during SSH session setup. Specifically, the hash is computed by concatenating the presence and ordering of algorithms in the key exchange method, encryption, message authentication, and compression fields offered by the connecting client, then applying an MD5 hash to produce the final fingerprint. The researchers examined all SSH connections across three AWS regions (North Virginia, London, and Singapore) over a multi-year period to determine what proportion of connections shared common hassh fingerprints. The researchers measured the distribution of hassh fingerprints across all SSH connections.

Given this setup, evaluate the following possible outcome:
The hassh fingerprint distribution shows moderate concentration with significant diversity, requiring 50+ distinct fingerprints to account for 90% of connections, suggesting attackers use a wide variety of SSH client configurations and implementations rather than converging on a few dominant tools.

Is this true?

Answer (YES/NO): NO